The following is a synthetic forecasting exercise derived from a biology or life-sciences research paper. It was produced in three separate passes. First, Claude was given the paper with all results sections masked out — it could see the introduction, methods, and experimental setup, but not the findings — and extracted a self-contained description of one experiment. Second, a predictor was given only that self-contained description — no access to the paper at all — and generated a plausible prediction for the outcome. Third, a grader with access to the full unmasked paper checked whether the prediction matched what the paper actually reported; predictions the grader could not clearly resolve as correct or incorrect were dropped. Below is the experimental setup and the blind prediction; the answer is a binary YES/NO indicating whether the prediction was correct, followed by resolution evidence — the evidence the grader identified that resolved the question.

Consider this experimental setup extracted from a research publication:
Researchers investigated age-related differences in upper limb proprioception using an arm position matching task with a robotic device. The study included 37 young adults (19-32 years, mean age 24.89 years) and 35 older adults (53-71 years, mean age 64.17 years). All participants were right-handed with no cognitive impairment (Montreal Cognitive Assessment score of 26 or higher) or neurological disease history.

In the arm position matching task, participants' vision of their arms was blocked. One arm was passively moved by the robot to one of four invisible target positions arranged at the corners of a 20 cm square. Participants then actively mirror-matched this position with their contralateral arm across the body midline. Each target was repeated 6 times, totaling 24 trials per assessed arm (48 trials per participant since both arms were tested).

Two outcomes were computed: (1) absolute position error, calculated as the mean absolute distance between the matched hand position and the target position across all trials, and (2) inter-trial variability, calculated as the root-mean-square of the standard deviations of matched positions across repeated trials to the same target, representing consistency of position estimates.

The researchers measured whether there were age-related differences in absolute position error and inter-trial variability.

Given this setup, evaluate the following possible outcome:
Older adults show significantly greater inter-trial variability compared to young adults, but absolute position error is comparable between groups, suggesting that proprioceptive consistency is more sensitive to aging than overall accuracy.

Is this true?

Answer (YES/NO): NO